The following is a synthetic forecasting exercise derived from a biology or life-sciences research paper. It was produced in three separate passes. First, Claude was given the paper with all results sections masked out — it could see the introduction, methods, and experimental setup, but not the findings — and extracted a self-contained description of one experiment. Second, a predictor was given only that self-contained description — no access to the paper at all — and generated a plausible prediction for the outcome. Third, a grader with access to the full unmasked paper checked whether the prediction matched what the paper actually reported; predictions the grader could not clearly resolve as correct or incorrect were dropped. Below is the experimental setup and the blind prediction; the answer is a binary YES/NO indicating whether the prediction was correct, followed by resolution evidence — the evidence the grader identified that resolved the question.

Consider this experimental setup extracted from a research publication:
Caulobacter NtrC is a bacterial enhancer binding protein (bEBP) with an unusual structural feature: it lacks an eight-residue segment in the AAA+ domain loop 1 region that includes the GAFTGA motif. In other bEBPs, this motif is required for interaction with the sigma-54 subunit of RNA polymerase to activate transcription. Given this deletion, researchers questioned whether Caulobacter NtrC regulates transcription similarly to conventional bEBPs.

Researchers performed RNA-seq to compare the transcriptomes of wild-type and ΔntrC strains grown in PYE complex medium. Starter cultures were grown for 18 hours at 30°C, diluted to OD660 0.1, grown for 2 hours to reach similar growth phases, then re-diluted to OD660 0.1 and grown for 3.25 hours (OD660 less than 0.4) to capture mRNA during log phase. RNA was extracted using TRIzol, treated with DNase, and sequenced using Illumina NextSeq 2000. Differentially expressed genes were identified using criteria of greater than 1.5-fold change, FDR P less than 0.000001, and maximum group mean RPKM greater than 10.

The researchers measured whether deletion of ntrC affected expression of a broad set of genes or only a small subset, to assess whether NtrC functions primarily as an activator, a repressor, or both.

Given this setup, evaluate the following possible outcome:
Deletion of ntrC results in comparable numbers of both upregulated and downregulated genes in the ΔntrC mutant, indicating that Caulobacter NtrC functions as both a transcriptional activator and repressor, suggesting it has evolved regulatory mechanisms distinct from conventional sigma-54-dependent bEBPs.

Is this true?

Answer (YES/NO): YES